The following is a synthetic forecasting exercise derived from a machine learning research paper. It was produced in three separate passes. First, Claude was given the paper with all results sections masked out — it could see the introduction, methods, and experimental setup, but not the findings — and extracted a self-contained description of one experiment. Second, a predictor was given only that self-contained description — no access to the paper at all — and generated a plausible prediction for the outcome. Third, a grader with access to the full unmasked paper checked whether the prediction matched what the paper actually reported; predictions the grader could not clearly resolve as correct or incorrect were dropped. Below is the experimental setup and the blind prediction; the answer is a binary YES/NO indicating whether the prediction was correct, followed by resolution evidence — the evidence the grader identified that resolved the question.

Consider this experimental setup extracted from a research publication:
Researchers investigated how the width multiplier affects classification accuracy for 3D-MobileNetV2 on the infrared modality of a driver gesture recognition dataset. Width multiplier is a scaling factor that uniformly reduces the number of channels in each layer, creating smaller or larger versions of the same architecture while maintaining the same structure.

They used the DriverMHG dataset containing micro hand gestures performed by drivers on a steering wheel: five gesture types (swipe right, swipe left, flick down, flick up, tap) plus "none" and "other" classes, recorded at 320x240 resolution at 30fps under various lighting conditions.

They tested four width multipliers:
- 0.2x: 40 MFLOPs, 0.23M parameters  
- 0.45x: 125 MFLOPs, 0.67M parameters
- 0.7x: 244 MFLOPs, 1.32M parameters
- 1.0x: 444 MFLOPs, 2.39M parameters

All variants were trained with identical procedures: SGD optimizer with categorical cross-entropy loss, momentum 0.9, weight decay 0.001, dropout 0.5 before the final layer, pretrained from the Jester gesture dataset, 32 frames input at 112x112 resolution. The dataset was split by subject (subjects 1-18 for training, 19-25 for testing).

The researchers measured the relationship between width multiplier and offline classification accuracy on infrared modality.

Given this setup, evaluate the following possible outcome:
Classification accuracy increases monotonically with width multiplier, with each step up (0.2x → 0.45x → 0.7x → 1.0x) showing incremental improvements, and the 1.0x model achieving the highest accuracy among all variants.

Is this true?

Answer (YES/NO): NO